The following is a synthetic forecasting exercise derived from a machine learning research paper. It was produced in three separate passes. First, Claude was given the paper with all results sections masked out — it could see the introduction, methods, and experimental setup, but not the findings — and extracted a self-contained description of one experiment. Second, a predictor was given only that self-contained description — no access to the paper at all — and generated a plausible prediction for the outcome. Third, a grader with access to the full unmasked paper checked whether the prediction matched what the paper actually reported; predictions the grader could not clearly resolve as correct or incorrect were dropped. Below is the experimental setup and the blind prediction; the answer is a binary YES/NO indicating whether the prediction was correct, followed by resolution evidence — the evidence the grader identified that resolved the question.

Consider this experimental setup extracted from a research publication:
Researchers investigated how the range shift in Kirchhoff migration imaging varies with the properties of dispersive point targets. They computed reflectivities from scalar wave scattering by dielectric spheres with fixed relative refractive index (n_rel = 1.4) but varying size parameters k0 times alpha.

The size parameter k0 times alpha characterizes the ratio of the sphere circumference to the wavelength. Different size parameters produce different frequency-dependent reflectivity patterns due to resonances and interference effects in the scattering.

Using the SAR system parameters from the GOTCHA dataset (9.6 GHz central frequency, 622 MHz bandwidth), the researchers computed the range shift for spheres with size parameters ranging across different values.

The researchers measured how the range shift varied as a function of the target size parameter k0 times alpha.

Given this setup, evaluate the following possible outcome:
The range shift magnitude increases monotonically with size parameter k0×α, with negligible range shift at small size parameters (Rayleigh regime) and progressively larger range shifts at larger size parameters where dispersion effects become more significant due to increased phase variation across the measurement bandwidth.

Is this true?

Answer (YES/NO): NO